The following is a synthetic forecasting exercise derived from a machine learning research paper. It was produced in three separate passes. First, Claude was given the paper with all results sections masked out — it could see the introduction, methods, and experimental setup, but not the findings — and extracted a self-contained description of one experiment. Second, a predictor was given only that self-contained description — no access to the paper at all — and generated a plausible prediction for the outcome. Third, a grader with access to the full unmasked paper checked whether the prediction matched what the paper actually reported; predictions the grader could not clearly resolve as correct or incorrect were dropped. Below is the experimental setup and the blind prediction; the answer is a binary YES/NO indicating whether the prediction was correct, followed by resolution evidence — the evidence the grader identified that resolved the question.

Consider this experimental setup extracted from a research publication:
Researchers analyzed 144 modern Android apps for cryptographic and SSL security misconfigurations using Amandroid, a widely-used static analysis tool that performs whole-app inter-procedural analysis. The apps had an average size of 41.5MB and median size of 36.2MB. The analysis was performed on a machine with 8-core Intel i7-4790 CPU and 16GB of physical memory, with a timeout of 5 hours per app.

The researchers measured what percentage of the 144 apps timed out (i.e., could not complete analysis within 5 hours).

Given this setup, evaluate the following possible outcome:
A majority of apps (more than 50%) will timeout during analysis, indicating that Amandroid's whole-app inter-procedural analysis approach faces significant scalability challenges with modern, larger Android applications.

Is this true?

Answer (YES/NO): NO